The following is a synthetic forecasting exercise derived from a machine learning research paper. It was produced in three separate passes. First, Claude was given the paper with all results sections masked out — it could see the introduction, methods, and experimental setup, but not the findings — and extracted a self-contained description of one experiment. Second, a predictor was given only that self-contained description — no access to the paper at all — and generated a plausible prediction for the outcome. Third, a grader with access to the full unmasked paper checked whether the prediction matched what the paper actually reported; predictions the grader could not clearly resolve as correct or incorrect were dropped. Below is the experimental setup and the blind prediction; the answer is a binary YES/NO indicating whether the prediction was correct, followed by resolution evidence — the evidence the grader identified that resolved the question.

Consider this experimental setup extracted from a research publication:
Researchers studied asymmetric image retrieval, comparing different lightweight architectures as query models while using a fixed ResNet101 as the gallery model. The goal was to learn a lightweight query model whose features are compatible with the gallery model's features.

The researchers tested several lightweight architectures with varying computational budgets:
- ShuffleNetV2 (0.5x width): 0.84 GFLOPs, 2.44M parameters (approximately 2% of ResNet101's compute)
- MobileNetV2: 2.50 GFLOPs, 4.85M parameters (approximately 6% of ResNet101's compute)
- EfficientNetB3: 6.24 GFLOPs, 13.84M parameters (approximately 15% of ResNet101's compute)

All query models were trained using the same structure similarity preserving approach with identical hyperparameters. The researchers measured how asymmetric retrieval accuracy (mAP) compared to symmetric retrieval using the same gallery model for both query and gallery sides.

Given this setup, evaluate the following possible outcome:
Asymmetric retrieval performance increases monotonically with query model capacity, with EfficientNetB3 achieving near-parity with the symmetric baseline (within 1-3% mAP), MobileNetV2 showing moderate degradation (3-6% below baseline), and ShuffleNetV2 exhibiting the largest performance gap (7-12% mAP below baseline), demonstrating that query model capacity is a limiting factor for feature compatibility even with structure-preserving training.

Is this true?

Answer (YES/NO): NO